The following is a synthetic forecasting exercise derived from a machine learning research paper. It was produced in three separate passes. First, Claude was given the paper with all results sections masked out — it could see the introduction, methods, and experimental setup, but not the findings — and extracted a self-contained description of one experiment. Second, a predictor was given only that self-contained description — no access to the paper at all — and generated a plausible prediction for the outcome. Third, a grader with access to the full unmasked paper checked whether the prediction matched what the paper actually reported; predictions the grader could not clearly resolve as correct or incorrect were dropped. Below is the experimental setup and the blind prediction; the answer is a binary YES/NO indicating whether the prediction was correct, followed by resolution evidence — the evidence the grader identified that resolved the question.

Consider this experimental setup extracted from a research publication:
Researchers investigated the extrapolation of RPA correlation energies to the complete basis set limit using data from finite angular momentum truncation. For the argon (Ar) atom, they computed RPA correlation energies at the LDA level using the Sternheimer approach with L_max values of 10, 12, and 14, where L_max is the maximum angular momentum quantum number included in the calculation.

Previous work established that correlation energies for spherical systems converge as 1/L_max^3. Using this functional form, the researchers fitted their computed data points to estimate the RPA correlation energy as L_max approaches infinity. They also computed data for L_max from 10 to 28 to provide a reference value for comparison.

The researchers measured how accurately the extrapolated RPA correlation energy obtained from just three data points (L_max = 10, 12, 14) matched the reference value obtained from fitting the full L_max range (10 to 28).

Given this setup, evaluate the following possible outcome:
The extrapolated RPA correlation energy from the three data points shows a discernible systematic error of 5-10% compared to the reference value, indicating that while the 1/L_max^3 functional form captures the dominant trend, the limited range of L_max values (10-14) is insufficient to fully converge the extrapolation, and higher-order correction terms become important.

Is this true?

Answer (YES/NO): NO